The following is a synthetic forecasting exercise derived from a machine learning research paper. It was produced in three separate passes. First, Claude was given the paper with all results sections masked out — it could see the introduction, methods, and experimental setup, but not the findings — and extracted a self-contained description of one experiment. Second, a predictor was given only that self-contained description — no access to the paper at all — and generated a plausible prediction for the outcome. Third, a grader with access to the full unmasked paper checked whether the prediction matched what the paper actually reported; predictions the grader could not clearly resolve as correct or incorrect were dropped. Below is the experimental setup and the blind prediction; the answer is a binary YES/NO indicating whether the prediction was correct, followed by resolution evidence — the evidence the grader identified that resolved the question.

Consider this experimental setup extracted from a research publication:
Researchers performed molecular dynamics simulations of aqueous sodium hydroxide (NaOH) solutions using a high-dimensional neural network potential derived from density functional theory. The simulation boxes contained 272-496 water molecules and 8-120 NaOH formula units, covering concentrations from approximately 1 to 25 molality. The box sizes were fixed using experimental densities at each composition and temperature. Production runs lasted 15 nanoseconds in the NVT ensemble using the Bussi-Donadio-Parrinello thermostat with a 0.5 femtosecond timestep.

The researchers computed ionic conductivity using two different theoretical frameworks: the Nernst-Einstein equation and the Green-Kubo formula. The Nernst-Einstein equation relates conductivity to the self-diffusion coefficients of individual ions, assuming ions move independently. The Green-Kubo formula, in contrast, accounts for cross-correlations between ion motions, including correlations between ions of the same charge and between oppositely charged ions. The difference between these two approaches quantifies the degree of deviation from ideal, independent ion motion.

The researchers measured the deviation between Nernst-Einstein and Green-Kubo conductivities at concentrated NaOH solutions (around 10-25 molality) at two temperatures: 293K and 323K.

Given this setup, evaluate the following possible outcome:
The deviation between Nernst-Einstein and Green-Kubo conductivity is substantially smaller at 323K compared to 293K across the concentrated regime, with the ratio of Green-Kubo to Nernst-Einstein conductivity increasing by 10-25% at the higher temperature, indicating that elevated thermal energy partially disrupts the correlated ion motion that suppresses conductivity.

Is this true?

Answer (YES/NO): NO